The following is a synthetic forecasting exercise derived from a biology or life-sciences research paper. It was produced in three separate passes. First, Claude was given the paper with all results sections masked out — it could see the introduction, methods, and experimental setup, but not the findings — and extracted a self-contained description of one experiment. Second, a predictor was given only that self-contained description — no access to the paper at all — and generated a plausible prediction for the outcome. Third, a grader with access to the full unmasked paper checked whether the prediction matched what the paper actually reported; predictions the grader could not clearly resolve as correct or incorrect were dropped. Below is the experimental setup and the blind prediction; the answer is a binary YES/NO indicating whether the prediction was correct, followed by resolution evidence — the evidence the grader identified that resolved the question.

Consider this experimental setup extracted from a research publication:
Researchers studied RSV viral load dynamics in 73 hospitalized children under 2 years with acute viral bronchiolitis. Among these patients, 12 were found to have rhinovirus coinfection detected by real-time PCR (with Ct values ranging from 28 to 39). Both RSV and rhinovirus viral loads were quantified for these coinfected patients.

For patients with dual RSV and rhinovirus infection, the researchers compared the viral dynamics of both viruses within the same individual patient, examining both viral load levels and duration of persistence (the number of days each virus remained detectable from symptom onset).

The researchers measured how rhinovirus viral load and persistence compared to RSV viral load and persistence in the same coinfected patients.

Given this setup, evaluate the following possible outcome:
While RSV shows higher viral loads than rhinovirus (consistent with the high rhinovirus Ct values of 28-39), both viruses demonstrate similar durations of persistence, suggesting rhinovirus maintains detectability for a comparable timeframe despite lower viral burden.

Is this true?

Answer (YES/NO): NO